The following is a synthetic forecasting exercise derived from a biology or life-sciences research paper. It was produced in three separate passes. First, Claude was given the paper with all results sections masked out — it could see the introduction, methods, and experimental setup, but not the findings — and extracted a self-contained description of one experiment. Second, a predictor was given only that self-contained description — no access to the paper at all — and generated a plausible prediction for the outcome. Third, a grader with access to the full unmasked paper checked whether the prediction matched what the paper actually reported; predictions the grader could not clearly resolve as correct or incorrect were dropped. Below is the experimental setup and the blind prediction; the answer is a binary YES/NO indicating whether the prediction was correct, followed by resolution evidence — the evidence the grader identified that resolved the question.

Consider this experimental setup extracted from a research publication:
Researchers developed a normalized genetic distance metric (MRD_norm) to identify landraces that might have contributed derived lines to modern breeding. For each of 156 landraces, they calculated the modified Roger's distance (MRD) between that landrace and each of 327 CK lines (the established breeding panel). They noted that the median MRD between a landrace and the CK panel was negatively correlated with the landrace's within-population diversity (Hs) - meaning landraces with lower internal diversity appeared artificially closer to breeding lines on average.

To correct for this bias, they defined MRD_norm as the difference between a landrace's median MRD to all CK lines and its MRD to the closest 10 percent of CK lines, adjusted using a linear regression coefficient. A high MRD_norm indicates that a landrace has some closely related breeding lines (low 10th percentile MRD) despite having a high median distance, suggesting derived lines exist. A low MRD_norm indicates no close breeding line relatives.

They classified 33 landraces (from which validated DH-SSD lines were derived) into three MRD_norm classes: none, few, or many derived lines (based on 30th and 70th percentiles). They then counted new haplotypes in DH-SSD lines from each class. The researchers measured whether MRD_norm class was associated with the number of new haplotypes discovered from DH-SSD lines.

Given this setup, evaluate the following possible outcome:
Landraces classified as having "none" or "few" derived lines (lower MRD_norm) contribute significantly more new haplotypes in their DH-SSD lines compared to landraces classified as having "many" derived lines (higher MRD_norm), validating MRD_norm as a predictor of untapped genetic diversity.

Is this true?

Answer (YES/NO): YES